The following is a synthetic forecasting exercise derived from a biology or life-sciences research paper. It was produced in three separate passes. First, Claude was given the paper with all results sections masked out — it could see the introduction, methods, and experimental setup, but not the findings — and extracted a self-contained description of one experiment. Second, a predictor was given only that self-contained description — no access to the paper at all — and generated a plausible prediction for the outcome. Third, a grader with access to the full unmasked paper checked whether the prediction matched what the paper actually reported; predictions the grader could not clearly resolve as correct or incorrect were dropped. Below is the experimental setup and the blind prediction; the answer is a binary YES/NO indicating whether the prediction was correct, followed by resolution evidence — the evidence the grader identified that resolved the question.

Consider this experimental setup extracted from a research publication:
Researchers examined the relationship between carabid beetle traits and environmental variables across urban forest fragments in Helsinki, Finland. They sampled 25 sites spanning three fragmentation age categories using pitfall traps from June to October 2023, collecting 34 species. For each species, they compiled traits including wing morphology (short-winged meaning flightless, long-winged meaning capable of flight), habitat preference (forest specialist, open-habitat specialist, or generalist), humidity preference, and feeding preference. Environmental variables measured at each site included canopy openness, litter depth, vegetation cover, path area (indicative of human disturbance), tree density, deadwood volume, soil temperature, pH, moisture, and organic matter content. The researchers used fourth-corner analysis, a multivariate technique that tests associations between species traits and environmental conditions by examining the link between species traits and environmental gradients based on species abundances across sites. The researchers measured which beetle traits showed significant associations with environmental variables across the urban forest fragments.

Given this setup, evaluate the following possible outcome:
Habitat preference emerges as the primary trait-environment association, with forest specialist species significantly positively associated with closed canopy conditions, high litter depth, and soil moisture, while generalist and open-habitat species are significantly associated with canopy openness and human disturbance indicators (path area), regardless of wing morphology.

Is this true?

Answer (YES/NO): NO